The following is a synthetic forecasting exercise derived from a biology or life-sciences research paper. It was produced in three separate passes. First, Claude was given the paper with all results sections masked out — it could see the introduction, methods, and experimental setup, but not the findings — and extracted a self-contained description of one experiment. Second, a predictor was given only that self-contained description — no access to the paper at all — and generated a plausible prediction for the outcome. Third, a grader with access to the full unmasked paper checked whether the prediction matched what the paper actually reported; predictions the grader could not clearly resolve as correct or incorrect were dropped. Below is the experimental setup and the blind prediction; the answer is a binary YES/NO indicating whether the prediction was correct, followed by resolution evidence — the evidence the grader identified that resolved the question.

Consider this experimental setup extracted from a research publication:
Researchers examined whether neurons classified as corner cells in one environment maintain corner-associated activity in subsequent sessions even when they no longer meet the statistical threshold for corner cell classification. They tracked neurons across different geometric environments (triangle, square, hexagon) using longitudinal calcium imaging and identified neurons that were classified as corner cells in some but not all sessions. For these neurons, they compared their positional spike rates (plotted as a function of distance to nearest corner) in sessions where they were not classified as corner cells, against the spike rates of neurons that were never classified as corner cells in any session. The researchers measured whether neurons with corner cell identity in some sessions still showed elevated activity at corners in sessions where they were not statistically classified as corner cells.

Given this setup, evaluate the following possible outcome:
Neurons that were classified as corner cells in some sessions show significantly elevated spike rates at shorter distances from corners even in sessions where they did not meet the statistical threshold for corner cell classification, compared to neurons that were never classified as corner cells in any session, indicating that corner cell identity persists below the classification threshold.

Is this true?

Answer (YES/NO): YES